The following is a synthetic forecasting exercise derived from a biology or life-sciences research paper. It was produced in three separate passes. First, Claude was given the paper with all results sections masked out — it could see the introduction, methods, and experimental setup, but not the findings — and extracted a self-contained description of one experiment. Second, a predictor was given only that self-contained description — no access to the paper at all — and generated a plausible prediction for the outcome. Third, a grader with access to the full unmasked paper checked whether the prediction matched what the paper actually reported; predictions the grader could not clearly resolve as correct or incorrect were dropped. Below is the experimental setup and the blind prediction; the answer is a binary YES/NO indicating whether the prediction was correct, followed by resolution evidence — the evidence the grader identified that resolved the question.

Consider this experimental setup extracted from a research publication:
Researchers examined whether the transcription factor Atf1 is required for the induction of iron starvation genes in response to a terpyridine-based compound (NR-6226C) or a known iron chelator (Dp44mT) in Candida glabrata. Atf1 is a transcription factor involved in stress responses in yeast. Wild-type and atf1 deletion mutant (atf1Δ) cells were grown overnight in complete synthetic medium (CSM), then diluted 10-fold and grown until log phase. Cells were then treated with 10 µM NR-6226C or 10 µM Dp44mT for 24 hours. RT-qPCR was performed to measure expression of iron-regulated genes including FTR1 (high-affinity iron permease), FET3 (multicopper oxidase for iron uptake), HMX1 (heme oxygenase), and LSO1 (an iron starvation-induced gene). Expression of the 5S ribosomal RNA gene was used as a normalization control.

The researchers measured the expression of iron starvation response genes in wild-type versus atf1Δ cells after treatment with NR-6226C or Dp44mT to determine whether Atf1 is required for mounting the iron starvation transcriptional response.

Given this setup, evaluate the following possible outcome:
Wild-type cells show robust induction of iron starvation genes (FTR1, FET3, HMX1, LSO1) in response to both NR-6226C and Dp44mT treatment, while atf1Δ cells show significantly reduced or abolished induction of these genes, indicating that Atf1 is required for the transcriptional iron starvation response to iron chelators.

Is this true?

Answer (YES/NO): YES